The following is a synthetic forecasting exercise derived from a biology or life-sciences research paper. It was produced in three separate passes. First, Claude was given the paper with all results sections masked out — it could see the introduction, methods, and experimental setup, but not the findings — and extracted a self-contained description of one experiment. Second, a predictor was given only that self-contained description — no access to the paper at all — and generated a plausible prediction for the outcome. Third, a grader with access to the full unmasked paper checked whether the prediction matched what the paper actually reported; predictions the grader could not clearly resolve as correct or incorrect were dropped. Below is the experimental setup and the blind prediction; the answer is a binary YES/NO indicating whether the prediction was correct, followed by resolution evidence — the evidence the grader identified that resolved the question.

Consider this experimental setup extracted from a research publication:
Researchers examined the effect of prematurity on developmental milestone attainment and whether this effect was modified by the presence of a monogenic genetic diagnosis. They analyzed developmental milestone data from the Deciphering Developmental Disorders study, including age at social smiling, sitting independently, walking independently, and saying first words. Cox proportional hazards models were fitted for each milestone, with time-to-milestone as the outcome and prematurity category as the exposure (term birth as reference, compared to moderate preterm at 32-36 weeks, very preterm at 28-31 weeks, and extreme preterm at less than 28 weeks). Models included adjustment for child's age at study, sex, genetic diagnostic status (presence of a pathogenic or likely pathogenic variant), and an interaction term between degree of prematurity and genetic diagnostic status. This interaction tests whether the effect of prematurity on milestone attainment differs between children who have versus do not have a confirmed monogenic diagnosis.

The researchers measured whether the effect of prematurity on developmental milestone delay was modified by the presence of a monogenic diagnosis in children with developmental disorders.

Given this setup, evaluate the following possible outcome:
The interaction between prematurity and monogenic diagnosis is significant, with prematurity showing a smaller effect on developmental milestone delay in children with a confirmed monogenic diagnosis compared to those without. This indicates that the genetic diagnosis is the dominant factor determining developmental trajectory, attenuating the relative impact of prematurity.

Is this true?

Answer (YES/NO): NO